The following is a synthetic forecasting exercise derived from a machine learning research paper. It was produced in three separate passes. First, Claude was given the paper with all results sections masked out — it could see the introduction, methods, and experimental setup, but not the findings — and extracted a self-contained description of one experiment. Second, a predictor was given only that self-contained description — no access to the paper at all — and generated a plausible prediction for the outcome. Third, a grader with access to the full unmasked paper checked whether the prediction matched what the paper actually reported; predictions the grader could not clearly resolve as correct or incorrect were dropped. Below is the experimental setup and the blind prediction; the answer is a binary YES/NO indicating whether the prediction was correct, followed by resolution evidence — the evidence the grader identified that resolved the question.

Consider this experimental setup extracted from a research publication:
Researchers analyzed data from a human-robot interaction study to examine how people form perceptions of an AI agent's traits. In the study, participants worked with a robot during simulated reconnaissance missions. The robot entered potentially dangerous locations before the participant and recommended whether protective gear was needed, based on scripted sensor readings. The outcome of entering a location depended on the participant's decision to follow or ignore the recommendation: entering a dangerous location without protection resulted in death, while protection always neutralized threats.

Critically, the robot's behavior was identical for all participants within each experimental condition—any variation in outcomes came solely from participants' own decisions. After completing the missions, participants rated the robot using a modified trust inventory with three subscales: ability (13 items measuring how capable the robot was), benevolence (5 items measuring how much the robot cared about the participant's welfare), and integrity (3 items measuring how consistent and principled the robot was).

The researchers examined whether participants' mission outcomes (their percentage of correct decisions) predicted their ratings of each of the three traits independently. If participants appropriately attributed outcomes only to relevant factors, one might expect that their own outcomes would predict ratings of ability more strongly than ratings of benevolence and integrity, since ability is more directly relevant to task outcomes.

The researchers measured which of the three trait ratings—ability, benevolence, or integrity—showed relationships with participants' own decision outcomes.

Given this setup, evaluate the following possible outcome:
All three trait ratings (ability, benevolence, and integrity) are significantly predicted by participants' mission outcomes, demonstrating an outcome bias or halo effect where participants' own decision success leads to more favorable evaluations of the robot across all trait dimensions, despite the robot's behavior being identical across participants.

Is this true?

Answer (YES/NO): NO